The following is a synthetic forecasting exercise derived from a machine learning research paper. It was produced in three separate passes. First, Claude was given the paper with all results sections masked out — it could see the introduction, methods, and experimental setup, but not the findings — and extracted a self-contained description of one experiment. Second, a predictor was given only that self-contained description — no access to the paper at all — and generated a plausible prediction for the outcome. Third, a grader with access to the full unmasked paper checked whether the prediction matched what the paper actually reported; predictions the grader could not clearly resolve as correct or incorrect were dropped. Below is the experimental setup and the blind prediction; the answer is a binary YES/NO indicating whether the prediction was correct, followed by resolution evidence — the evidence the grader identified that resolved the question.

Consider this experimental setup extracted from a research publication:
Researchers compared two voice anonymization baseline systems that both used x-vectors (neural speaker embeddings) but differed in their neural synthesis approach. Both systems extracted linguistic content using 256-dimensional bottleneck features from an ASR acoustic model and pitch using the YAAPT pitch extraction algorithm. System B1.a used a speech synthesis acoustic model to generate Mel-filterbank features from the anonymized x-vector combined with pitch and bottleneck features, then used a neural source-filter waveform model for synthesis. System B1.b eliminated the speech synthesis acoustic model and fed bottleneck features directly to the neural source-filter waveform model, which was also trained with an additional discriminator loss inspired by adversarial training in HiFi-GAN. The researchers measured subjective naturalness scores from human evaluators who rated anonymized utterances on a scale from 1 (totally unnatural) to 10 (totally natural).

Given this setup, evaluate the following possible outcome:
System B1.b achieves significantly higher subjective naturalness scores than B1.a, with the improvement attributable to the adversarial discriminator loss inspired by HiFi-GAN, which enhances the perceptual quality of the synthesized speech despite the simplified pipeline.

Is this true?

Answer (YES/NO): NO